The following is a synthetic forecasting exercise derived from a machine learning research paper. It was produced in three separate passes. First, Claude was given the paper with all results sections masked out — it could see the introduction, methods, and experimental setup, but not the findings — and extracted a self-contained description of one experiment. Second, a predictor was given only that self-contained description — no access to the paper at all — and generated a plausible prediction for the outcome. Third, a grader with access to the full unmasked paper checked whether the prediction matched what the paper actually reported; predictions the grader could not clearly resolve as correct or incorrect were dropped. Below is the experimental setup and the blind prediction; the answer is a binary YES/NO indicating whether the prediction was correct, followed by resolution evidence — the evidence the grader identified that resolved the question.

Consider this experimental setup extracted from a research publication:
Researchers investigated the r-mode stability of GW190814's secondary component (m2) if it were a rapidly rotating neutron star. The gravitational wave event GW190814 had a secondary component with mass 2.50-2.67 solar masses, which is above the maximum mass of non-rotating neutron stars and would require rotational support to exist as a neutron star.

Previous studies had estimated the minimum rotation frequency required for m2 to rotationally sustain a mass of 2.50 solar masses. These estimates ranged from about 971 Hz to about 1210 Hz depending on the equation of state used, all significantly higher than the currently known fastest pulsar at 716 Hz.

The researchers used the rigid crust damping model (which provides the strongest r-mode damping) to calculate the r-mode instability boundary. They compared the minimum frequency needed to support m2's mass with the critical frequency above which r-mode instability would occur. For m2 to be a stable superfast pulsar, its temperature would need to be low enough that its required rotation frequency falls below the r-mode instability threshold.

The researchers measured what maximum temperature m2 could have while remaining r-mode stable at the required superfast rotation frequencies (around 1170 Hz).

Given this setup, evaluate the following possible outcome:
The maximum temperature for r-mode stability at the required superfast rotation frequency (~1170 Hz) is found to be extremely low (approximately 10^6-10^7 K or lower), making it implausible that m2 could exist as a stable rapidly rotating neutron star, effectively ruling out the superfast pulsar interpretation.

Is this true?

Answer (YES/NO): NO